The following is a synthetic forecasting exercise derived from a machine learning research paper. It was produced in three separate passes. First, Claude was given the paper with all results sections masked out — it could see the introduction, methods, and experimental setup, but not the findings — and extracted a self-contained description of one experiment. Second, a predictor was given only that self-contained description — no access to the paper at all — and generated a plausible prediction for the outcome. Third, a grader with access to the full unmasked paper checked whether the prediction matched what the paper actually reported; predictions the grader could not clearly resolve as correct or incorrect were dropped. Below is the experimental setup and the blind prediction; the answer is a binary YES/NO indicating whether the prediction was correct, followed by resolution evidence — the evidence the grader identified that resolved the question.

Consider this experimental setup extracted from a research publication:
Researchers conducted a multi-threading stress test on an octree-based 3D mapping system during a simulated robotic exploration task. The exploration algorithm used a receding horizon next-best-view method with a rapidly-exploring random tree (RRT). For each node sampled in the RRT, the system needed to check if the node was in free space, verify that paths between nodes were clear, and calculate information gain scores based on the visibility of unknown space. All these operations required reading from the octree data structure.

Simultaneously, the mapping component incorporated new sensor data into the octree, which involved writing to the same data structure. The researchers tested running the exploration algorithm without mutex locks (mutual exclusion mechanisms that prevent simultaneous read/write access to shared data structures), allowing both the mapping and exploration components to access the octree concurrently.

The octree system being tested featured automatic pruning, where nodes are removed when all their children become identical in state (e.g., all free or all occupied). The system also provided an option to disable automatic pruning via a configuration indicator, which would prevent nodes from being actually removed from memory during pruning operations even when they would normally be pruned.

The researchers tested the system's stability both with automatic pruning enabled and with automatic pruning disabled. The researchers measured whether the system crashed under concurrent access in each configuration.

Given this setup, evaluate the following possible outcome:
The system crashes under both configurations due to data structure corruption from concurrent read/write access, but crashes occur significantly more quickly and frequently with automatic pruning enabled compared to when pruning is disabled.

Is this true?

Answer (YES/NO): NO